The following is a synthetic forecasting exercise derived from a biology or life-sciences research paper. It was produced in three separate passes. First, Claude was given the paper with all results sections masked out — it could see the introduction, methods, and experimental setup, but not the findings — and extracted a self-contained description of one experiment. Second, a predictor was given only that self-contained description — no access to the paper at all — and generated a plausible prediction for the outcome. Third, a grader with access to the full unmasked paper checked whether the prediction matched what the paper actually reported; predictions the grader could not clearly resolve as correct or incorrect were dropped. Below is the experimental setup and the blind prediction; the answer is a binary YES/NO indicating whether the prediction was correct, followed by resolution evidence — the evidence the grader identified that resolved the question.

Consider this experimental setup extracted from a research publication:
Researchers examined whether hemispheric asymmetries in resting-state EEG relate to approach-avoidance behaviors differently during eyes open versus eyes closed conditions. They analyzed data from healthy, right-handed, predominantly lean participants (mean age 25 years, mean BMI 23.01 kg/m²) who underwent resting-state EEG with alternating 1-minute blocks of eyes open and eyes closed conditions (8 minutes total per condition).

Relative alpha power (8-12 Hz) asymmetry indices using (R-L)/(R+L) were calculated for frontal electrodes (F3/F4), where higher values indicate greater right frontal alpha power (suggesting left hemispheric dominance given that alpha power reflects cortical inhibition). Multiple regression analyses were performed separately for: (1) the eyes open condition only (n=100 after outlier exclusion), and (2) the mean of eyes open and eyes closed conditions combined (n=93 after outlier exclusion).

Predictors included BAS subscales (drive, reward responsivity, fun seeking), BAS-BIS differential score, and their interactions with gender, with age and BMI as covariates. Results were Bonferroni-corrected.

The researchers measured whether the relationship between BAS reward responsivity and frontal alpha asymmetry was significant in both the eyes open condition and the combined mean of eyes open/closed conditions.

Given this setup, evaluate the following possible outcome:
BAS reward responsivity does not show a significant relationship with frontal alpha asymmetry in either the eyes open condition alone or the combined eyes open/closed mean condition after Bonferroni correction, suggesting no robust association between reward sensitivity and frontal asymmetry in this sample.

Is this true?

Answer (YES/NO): YES